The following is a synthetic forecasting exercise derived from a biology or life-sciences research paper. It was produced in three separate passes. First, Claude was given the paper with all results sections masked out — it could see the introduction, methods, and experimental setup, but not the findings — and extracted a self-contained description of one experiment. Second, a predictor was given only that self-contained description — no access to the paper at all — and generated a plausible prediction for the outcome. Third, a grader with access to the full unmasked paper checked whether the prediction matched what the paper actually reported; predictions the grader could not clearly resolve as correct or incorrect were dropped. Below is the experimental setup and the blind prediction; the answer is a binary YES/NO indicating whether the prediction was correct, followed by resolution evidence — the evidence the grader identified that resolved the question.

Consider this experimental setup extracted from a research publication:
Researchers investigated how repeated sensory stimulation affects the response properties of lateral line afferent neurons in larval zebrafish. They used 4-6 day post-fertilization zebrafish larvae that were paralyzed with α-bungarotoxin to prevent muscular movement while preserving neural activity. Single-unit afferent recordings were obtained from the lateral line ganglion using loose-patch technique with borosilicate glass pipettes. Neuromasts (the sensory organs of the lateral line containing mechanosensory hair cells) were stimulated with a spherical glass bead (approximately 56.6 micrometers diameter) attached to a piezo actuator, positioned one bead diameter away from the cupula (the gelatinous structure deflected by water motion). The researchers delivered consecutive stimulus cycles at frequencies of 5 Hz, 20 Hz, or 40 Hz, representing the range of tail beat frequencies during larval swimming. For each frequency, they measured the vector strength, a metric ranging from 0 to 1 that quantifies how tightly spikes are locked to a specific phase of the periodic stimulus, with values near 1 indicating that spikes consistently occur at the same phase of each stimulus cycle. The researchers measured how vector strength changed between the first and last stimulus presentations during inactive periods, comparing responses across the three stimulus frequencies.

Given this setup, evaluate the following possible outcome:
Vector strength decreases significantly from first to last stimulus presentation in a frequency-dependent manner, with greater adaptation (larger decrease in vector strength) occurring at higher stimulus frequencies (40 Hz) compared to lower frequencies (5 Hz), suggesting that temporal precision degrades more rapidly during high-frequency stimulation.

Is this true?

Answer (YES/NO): NO